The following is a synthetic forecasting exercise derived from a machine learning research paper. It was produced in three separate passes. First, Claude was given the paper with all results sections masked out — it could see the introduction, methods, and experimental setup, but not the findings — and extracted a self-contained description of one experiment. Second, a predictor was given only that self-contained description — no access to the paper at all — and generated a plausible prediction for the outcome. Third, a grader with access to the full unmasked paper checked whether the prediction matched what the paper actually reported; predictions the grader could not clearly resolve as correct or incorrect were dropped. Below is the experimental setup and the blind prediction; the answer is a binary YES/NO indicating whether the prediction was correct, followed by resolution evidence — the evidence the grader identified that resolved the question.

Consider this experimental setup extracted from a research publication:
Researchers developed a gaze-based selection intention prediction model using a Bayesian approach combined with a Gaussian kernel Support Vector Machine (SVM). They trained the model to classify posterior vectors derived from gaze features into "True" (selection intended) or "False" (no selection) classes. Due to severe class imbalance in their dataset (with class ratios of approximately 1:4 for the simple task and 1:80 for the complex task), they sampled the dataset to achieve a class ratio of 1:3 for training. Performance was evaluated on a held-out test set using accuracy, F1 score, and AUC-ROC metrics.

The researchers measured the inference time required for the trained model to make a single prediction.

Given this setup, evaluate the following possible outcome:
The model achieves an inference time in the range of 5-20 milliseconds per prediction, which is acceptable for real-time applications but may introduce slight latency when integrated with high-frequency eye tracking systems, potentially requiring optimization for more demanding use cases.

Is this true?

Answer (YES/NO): NO